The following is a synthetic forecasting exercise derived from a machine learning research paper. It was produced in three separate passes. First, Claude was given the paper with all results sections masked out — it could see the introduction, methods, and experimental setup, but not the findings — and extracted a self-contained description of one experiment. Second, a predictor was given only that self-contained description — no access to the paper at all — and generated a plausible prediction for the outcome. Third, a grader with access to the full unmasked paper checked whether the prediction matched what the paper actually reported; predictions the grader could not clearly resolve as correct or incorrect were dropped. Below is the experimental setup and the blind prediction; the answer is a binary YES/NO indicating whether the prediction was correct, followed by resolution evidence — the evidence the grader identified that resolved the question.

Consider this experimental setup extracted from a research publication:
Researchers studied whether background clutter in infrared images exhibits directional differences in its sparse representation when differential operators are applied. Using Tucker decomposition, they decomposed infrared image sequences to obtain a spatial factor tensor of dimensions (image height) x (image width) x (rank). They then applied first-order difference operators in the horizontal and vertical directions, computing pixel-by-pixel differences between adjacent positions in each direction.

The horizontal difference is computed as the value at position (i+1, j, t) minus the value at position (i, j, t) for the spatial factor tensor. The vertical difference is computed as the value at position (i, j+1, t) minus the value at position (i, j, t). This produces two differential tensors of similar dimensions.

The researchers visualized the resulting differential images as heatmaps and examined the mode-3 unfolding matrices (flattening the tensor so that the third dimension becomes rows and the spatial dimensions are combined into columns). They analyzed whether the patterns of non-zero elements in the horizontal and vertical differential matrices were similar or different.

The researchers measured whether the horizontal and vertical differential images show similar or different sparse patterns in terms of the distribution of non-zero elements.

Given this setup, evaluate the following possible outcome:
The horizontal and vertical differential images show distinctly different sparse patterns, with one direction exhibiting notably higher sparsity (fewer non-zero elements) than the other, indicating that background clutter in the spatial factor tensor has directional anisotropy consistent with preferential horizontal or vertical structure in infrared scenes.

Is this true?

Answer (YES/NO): NO